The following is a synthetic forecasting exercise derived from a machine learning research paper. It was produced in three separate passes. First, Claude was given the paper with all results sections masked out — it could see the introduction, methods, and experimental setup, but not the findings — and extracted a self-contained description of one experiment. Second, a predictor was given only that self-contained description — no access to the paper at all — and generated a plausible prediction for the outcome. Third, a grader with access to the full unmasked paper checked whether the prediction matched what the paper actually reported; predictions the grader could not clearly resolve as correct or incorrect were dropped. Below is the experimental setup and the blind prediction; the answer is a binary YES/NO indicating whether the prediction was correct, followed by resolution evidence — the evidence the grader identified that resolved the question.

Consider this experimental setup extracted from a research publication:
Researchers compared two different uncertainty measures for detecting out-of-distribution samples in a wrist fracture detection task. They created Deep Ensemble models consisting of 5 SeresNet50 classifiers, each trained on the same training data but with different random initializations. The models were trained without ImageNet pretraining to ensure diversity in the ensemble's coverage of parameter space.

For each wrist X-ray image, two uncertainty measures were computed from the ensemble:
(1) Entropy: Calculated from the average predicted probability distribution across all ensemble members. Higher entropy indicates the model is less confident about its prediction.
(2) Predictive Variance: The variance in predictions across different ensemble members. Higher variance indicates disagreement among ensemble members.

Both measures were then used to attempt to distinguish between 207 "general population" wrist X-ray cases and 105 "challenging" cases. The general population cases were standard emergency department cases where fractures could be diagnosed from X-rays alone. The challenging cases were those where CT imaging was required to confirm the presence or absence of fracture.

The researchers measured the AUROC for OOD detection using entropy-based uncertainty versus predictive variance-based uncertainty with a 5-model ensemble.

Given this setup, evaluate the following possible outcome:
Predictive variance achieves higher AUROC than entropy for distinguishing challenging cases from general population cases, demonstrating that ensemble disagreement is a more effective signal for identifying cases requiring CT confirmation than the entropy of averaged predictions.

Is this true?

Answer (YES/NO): NO